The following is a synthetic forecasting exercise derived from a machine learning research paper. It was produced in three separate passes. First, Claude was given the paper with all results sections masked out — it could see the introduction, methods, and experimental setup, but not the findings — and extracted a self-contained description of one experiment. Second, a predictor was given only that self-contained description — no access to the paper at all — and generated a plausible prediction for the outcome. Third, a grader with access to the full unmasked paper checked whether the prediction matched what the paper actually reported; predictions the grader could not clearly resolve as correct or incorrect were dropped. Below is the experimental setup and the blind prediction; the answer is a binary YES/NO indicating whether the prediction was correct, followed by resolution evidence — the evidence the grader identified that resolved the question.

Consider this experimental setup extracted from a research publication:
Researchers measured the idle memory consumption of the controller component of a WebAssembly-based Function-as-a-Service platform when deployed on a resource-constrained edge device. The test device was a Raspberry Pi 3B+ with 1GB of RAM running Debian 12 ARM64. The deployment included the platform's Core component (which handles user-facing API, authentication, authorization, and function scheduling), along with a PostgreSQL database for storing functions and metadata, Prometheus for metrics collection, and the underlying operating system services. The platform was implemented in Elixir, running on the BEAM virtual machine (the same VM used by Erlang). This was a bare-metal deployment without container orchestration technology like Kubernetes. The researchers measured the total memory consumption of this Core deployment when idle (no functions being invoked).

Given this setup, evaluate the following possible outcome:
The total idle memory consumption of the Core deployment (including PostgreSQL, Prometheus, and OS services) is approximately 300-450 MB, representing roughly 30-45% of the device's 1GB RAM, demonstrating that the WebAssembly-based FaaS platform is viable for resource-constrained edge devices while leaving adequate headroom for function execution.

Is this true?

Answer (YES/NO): NO